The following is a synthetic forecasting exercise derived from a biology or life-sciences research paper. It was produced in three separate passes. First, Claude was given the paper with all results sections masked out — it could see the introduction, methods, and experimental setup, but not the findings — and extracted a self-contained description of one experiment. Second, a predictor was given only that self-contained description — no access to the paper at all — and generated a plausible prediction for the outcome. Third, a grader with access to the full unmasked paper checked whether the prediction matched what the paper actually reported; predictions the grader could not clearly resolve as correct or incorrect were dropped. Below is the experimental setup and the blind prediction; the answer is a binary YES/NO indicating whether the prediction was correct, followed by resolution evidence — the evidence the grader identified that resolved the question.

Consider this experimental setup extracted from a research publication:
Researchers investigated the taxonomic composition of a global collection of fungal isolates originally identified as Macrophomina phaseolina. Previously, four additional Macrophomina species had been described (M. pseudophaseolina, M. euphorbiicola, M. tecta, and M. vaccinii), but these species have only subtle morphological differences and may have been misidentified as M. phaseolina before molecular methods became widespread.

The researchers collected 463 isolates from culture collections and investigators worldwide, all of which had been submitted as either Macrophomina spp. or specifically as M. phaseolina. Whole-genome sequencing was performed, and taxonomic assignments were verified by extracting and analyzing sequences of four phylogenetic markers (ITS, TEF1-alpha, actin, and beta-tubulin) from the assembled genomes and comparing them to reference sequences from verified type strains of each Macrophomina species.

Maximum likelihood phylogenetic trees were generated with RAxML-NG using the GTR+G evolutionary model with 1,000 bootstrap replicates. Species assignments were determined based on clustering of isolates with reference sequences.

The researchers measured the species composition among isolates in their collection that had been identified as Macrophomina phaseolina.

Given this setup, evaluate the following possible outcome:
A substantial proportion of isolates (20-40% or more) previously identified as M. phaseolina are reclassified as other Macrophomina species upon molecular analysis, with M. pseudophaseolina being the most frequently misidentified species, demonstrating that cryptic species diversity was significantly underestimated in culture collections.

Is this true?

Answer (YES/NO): NO